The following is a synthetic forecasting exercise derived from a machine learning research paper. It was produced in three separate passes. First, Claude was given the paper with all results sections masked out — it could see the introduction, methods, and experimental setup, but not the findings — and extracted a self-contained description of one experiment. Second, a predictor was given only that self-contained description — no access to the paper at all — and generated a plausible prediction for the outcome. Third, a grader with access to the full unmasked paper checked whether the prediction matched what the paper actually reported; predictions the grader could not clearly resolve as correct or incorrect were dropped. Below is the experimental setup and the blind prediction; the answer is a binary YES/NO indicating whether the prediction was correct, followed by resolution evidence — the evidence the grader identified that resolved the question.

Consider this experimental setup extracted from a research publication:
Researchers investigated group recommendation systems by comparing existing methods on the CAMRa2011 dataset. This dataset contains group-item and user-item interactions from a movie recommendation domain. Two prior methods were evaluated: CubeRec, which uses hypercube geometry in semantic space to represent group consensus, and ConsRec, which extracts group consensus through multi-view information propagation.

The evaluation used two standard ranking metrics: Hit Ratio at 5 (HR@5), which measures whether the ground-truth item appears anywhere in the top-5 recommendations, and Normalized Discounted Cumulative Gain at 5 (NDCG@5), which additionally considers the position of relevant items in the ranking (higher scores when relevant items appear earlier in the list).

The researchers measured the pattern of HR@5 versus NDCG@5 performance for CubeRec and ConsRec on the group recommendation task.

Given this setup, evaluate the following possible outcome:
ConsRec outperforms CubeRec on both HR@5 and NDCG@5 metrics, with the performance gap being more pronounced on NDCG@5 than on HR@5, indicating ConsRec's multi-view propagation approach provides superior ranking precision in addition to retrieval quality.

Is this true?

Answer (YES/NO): NO